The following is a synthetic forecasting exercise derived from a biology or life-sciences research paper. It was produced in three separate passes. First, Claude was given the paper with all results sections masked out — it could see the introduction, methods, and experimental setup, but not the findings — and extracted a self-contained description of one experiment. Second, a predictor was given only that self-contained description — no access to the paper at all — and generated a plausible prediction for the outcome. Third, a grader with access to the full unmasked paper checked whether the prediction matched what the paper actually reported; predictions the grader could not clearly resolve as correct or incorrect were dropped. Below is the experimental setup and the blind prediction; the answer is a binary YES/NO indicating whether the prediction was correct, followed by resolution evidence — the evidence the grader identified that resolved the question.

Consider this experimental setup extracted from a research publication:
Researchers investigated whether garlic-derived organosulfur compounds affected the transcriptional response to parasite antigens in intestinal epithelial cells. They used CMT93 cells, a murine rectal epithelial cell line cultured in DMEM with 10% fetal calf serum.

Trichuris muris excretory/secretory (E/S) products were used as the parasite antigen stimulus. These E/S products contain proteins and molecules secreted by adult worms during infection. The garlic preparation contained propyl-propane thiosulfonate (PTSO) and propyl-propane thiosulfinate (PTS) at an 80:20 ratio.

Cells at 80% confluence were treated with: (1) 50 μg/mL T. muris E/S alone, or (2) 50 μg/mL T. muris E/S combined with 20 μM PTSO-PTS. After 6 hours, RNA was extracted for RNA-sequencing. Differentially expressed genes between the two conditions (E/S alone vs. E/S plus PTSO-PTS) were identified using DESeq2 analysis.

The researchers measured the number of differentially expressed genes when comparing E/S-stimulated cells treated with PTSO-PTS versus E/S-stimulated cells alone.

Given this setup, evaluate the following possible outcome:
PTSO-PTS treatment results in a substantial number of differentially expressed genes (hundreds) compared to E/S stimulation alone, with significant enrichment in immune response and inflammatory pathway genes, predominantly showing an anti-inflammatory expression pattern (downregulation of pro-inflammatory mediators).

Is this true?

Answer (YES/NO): NO